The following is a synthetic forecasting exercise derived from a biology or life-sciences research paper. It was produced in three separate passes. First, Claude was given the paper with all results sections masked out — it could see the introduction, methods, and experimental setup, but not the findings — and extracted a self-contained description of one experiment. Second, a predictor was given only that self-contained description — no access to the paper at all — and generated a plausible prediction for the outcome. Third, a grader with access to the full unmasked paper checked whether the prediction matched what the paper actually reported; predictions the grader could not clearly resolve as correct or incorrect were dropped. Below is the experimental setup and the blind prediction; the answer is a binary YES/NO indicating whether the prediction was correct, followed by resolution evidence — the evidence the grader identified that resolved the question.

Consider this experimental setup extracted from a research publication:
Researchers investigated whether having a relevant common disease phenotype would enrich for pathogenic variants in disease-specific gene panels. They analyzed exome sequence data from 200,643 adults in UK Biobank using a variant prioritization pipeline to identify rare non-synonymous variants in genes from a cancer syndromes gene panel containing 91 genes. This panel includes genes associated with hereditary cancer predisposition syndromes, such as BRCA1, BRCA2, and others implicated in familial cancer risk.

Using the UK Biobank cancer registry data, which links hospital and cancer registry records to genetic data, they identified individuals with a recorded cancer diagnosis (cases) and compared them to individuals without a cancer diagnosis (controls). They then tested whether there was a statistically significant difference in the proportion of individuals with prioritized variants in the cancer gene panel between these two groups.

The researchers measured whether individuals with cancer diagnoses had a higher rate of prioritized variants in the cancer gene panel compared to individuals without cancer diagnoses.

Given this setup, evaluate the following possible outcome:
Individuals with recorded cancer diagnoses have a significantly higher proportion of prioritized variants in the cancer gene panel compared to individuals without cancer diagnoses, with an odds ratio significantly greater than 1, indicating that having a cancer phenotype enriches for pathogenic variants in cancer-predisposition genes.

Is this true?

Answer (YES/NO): NO